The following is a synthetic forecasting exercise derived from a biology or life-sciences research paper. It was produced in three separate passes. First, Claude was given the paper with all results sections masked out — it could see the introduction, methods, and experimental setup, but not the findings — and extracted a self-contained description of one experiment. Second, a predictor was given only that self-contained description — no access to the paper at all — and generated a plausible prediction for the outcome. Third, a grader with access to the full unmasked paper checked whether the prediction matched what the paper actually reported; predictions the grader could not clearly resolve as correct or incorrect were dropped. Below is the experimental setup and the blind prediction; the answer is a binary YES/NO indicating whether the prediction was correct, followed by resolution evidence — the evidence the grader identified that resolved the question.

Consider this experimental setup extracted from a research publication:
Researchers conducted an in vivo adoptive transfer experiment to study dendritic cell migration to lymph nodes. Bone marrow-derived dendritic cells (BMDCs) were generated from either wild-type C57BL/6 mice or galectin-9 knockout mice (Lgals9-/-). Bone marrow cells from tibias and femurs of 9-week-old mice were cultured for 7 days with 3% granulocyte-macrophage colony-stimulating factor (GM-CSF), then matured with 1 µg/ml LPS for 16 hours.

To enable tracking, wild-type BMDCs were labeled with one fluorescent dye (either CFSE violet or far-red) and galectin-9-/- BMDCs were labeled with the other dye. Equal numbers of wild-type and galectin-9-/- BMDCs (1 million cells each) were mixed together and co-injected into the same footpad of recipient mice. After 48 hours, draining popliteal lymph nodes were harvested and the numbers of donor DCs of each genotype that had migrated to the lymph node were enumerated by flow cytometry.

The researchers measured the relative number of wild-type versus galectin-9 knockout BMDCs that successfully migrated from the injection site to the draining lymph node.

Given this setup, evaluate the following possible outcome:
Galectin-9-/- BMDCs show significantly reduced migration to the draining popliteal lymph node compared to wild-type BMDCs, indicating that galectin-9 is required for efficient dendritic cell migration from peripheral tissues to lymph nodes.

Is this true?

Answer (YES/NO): YES